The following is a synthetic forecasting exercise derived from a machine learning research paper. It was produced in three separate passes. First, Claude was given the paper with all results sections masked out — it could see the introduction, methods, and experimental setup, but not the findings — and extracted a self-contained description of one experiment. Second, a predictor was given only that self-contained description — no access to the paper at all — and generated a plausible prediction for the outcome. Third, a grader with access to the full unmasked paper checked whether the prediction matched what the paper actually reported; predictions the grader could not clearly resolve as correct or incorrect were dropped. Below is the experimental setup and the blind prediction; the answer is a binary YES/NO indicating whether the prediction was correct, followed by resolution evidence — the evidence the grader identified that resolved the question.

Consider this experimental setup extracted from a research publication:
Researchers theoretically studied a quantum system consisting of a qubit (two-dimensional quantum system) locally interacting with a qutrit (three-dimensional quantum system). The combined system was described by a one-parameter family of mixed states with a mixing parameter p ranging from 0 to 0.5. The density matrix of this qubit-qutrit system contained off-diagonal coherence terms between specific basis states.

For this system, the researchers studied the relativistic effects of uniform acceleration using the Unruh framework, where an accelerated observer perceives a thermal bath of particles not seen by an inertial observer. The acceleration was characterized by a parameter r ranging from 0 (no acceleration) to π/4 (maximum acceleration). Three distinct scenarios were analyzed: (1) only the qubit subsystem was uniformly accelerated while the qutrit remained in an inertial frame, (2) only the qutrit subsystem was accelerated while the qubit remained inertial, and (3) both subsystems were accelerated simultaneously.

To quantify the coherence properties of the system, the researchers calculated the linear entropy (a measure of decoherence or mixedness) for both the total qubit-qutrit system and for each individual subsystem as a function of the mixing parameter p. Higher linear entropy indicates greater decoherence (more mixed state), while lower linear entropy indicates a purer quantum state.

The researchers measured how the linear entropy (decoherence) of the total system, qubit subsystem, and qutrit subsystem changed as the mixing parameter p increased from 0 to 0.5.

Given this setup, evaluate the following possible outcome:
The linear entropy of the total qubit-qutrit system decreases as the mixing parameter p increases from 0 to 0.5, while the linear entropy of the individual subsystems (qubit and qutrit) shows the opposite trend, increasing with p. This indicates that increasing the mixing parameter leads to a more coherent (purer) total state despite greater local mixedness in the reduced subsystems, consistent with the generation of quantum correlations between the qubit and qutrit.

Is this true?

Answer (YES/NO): NO